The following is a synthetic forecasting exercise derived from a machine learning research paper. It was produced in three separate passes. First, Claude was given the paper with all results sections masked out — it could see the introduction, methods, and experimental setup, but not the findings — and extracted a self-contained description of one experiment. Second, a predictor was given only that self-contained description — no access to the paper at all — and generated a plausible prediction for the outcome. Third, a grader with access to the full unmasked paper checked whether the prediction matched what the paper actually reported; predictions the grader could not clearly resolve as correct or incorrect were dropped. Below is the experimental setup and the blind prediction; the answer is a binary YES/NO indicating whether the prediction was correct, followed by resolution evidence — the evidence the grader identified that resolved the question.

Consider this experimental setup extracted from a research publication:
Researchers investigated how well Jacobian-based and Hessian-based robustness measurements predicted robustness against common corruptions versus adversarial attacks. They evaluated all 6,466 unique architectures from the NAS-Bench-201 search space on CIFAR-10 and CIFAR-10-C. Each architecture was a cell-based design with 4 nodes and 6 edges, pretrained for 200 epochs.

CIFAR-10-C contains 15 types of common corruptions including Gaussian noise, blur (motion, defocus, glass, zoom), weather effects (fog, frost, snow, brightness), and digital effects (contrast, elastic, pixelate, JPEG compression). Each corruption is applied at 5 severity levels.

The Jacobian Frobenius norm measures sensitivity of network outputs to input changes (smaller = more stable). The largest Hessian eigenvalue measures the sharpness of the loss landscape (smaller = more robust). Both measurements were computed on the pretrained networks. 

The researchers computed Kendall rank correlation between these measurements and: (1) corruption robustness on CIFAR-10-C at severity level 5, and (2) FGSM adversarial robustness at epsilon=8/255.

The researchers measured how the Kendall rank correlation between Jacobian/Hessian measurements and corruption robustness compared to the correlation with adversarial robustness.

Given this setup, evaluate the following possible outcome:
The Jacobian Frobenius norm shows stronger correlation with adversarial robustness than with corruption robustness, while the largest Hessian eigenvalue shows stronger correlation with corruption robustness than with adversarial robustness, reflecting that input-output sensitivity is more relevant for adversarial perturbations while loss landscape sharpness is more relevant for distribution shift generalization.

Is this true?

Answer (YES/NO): NO